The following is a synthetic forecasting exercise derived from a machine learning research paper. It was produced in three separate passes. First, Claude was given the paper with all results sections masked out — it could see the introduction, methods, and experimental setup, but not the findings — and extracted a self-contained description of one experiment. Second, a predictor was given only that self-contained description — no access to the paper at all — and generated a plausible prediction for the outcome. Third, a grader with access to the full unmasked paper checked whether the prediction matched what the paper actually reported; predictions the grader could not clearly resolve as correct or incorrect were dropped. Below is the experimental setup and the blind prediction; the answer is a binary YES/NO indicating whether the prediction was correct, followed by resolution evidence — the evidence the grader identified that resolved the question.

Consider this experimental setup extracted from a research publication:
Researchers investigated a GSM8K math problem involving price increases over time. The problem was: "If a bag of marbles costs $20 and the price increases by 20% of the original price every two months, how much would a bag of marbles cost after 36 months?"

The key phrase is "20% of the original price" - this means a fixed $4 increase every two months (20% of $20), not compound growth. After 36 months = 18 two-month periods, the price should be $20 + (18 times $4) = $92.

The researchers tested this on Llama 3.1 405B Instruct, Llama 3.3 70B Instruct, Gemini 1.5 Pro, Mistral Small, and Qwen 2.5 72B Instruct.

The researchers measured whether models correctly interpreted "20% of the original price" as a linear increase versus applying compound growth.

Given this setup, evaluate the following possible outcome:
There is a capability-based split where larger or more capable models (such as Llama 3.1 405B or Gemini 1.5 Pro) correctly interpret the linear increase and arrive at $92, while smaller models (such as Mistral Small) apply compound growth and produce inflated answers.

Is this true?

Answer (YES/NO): NO